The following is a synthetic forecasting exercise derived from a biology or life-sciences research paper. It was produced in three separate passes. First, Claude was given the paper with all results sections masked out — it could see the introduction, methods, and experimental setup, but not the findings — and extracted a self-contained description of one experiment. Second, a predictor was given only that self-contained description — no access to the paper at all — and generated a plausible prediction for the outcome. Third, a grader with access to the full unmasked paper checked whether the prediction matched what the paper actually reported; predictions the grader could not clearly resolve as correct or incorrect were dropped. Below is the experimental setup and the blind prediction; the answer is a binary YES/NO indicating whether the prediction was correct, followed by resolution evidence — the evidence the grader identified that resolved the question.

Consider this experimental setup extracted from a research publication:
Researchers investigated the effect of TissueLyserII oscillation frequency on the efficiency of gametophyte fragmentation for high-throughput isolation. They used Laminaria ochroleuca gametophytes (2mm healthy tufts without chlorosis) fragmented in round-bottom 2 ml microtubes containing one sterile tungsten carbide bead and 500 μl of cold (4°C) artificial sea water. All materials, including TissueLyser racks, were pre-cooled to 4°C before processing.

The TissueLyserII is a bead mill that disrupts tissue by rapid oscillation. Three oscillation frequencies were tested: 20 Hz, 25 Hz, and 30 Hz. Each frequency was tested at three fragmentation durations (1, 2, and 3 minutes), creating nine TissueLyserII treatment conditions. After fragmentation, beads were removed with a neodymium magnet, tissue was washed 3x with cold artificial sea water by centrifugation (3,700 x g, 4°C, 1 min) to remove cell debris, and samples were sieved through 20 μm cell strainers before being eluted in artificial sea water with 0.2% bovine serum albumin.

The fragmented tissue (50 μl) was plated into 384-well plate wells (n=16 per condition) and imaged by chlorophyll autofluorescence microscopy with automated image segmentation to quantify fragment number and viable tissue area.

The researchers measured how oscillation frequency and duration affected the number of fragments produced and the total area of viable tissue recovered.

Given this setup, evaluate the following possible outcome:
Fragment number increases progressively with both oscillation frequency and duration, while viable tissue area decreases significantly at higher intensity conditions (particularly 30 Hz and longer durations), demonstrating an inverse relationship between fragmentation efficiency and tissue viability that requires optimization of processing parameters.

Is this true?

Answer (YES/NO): NO